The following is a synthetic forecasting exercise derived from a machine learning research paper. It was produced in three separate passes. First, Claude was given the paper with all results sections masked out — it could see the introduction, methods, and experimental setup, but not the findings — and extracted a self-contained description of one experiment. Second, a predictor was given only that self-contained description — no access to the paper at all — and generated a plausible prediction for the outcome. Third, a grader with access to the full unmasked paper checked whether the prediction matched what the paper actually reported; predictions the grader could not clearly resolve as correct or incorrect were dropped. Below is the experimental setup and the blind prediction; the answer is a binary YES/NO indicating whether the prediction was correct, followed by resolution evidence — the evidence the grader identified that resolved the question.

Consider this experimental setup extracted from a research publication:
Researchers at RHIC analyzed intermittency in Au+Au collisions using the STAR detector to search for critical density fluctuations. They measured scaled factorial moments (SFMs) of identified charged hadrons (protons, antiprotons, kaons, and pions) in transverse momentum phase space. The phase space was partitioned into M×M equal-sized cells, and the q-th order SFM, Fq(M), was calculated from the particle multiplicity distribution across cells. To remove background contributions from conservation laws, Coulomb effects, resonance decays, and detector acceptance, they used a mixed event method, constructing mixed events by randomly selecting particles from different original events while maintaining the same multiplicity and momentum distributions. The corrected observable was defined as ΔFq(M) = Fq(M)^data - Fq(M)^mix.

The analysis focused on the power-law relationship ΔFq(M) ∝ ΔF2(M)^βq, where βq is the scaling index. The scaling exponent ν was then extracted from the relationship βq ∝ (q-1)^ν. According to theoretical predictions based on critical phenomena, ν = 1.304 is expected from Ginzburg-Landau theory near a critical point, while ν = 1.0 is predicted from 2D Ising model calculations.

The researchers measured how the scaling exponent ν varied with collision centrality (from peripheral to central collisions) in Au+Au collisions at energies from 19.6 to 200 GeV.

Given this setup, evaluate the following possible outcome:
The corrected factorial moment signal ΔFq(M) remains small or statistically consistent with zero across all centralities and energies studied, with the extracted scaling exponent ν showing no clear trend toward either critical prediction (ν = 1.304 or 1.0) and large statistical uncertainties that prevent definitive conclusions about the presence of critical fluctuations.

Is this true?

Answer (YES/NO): NO